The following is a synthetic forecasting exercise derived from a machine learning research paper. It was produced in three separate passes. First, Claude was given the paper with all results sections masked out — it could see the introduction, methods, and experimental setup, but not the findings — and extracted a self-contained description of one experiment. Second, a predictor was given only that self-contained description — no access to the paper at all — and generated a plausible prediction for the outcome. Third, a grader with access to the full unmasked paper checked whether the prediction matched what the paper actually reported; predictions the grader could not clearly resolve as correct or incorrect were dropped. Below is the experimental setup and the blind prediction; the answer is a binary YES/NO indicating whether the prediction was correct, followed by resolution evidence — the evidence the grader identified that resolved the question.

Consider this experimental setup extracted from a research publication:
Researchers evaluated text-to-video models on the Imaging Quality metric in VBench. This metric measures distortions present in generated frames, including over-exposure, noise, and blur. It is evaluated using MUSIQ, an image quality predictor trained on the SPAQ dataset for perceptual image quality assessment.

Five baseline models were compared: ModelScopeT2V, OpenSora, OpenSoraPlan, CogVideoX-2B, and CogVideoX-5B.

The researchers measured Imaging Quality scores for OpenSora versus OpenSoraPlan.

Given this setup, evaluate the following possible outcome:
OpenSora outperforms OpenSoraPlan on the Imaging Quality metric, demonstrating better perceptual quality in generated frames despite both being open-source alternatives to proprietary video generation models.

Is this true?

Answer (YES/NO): YES